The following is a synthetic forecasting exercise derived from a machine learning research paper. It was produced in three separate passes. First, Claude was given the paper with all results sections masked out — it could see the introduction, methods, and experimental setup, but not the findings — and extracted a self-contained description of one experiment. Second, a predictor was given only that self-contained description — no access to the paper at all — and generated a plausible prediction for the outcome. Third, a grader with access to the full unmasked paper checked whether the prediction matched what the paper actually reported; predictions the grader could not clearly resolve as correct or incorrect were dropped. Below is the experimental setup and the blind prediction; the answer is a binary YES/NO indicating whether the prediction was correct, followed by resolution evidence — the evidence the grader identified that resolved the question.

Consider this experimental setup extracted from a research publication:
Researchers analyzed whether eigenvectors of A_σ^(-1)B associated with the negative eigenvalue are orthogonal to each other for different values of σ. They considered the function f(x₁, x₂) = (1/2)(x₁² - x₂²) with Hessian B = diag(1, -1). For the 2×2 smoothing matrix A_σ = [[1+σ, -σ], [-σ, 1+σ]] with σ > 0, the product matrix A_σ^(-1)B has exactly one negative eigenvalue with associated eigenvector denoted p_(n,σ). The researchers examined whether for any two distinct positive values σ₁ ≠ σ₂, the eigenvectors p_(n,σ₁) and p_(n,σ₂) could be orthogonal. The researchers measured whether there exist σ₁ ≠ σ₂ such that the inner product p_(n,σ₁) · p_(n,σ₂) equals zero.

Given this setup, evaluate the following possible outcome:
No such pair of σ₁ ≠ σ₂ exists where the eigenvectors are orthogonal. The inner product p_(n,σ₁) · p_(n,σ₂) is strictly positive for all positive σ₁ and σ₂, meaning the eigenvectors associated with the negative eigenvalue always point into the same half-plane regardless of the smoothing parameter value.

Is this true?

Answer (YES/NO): YES